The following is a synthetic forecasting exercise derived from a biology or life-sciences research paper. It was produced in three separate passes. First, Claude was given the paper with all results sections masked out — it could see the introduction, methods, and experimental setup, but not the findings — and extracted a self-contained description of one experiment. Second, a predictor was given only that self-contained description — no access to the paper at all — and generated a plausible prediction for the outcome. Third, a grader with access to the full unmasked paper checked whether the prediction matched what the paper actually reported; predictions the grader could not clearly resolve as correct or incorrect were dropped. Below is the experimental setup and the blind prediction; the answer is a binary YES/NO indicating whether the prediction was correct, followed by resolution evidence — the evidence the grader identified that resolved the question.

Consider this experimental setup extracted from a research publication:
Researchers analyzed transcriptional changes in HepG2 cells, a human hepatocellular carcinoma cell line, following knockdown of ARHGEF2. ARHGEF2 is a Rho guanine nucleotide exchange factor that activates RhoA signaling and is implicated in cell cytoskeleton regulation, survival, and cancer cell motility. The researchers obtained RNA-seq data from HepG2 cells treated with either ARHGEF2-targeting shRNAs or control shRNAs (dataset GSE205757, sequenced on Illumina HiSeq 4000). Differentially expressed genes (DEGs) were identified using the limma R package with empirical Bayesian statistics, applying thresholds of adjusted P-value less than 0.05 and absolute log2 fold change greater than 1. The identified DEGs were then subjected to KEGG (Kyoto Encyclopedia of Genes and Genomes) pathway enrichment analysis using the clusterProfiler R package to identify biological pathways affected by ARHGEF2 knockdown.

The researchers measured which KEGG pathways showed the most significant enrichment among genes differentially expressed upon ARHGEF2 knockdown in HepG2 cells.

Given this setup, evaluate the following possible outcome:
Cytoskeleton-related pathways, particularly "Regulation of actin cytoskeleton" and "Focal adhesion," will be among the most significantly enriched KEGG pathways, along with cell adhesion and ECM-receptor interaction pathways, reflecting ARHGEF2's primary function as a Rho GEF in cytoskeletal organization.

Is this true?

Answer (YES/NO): NO